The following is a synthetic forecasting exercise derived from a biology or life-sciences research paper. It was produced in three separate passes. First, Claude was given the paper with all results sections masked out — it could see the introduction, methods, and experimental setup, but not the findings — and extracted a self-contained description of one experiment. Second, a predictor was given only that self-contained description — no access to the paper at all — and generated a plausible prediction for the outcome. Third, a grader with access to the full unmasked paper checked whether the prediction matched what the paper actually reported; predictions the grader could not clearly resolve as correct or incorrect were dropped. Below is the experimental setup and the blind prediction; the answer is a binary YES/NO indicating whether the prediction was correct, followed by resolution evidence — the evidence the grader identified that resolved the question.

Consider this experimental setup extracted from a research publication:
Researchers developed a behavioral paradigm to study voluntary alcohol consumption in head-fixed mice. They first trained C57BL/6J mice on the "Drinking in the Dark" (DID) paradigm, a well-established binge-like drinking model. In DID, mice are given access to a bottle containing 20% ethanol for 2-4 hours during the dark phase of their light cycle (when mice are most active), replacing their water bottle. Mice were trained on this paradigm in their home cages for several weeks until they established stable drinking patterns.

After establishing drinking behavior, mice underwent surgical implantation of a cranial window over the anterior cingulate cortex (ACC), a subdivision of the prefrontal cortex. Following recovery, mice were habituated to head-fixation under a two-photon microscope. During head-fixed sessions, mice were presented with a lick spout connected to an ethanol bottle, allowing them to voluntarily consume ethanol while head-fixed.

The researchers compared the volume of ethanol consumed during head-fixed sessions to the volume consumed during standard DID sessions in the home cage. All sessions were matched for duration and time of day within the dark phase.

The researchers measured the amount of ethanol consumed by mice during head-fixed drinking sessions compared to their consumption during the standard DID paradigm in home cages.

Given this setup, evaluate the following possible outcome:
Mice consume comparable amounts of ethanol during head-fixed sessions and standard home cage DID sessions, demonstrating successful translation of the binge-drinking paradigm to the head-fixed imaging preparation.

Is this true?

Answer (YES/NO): YES